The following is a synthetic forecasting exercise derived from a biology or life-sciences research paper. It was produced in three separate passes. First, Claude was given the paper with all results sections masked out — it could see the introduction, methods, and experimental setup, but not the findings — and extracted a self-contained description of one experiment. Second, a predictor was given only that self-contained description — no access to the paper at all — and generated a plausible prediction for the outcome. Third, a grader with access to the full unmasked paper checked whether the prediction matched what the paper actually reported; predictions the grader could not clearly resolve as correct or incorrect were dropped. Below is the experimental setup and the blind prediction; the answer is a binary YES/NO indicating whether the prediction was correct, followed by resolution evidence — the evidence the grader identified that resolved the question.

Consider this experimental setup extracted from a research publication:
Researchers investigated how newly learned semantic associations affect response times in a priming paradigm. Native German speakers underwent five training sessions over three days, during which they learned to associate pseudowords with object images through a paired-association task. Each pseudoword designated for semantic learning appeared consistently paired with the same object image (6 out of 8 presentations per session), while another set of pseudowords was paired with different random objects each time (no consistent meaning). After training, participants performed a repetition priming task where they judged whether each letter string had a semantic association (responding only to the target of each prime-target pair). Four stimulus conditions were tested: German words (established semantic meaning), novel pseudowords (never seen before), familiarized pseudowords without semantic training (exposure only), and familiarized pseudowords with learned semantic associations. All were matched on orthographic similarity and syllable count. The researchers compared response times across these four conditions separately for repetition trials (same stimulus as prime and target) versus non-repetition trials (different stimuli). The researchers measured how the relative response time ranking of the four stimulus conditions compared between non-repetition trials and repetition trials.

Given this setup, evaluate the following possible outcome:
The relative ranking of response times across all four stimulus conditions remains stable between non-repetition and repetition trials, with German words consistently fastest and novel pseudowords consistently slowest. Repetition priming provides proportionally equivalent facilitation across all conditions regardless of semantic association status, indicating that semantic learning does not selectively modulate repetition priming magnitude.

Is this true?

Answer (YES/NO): NO